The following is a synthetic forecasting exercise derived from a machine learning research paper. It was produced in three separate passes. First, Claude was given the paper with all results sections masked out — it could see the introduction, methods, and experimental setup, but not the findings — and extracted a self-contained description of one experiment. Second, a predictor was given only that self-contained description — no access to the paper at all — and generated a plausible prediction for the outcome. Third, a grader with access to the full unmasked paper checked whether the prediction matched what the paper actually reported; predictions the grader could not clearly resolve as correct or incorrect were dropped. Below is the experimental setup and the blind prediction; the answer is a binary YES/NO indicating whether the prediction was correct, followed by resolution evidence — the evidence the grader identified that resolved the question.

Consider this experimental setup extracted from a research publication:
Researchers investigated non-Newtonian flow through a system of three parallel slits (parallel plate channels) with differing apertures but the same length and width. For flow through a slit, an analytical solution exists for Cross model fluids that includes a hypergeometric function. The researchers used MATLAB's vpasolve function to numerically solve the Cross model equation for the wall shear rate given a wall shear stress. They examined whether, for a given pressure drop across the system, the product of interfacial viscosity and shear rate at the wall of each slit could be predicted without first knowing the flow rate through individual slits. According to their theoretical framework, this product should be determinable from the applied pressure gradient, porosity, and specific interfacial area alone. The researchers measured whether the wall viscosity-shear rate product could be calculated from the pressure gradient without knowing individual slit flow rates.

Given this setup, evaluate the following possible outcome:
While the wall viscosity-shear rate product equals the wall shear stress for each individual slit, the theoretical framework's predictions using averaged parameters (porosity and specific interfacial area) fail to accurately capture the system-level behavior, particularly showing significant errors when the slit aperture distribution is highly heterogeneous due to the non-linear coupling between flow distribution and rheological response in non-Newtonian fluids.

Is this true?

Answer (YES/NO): NO